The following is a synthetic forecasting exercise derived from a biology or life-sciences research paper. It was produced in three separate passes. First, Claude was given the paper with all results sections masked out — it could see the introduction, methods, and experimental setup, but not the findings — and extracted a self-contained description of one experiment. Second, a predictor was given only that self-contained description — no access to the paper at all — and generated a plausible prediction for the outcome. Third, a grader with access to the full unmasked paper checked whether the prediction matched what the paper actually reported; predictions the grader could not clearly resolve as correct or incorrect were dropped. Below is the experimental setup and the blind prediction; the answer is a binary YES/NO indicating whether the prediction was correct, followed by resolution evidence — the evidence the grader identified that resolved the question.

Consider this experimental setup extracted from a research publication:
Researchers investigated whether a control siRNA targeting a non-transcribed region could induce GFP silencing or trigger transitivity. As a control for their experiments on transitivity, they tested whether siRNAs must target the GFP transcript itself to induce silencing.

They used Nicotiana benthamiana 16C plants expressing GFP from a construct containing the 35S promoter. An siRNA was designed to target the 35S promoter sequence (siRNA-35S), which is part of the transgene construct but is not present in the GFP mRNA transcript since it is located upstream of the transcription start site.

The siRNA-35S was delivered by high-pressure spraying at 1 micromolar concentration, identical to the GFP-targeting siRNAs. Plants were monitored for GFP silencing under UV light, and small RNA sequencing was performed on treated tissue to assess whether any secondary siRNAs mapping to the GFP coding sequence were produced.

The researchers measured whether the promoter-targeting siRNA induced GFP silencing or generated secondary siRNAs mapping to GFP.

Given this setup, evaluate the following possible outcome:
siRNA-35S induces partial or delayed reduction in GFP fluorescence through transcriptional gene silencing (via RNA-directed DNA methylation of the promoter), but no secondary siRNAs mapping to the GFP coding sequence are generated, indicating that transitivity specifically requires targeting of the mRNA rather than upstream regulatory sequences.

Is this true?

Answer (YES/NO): NO